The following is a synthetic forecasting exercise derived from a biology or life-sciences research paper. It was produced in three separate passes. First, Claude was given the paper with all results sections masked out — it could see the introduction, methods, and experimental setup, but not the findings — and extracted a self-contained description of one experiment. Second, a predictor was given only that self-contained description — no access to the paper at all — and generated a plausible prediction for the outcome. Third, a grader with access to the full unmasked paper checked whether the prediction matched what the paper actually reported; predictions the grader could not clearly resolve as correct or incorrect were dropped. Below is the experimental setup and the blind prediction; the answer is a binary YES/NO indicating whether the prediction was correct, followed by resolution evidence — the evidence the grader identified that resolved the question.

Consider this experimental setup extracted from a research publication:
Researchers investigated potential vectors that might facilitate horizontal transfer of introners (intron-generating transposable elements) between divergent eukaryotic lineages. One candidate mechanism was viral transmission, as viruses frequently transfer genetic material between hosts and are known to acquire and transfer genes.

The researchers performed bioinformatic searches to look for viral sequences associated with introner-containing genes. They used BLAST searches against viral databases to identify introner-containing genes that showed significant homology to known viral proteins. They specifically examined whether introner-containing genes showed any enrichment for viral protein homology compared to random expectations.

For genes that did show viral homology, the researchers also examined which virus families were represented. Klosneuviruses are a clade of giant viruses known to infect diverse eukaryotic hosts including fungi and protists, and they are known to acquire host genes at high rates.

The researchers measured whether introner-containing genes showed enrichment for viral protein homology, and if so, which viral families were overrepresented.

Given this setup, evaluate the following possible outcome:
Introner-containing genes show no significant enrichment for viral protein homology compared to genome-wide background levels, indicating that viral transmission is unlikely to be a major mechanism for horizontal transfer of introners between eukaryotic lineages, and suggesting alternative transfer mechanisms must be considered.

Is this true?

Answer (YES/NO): NO